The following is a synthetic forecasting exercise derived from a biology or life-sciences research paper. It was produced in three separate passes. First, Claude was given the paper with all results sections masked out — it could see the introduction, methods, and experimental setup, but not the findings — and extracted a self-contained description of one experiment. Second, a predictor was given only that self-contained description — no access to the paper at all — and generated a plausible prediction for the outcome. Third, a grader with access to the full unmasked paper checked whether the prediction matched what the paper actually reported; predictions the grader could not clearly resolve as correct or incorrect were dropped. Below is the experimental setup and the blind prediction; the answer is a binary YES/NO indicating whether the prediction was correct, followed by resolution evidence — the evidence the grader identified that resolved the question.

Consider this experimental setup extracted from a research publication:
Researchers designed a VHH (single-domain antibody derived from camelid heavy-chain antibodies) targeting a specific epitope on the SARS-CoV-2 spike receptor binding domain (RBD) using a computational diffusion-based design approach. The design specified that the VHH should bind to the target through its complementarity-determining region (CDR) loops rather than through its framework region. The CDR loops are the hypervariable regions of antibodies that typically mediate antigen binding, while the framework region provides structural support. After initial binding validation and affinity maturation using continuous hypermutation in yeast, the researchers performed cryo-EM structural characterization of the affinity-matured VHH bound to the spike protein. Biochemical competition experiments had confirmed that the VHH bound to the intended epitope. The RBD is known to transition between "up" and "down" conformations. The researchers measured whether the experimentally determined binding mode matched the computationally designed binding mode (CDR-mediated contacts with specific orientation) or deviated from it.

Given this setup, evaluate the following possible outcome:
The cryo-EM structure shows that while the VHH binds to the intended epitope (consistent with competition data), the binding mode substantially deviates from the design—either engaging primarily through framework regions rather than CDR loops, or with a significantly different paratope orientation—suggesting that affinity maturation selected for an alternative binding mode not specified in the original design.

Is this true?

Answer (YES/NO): YES